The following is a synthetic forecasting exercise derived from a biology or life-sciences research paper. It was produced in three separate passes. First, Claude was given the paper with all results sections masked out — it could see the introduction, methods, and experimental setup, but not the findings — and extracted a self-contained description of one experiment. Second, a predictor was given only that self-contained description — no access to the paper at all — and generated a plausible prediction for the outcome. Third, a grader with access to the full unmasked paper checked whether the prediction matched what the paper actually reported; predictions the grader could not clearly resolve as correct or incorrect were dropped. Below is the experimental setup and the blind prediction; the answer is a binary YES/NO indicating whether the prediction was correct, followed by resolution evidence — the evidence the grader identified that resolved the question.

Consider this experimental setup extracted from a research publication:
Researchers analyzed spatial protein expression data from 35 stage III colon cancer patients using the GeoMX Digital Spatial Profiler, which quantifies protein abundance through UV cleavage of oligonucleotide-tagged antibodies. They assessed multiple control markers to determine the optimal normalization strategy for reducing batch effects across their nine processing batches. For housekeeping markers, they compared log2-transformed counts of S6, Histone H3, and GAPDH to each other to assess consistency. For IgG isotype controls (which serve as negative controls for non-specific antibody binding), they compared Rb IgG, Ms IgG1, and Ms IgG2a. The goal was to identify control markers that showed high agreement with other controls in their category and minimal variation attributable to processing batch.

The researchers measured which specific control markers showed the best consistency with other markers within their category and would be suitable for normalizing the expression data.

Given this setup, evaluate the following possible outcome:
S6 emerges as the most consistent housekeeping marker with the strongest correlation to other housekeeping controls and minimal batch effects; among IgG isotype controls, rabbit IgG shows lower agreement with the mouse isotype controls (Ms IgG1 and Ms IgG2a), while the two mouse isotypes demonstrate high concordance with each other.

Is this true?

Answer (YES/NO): NO